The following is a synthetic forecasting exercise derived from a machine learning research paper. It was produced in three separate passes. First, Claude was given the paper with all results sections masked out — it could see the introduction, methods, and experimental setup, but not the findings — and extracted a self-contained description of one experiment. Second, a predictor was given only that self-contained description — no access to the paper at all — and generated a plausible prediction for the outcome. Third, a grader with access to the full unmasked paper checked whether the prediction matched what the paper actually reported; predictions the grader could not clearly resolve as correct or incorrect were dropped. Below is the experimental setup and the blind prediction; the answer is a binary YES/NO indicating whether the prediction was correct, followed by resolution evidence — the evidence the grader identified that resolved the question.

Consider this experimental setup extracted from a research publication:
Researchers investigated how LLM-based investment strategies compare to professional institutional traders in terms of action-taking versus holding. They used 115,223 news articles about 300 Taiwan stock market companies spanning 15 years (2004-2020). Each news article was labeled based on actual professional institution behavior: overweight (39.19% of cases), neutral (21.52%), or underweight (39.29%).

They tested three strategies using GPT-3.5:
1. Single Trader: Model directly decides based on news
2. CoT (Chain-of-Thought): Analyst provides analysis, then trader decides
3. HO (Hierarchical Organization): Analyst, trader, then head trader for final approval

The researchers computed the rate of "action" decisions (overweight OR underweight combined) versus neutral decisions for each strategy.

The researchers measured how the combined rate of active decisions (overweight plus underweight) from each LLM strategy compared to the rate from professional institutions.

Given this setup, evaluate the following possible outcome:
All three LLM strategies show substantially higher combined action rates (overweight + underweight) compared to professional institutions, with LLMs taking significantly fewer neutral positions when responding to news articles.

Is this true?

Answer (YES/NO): NO